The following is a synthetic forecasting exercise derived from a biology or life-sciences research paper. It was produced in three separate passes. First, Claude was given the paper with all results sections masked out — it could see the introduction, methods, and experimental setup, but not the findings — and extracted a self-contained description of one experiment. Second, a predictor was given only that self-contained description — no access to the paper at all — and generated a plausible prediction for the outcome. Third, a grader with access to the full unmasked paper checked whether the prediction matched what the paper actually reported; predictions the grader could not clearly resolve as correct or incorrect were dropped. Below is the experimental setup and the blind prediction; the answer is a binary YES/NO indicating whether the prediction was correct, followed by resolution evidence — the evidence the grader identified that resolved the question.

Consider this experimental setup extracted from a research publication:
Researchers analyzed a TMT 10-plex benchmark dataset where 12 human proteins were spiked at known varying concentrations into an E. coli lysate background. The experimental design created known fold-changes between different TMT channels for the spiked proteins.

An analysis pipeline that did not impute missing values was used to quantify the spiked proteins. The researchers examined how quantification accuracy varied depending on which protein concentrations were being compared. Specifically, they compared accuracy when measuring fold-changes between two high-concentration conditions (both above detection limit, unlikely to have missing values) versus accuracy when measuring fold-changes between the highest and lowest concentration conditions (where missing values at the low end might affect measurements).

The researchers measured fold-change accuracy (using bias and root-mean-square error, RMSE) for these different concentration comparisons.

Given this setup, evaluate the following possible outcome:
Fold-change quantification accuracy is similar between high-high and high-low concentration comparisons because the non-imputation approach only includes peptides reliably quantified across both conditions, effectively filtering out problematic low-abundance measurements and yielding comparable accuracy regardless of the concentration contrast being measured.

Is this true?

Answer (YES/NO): NO